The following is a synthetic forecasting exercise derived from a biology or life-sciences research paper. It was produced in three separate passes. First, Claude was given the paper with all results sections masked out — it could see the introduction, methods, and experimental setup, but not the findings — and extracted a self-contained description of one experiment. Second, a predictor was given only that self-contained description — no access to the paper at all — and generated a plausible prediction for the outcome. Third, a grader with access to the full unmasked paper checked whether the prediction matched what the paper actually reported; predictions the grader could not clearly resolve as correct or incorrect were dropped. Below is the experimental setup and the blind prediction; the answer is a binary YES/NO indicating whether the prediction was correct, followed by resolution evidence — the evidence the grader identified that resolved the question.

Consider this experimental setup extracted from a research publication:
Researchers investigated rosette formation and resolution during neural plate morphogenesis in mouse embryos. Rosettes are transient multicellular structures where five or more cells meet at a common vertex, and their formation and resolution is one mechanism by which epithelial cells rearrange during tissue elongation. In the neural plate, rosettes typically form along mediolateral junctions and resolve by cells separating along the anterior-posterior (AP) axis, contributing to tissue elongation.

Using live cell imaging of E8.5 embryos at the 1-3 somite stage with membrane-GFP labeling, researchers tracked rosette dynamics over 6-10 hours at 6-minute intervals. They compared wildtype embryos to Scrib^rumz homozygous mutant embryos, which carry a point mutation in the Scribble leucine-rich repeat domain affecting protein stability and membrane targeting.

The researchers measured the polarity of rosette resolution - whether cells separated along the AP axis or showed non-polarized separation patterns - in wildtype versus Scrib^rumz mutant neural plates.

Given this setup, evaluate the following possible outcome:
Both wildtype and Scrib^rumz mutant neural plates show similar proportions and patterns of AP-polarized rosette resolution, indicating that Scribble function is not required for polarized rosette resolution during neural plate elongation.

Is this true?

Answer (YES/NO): NO